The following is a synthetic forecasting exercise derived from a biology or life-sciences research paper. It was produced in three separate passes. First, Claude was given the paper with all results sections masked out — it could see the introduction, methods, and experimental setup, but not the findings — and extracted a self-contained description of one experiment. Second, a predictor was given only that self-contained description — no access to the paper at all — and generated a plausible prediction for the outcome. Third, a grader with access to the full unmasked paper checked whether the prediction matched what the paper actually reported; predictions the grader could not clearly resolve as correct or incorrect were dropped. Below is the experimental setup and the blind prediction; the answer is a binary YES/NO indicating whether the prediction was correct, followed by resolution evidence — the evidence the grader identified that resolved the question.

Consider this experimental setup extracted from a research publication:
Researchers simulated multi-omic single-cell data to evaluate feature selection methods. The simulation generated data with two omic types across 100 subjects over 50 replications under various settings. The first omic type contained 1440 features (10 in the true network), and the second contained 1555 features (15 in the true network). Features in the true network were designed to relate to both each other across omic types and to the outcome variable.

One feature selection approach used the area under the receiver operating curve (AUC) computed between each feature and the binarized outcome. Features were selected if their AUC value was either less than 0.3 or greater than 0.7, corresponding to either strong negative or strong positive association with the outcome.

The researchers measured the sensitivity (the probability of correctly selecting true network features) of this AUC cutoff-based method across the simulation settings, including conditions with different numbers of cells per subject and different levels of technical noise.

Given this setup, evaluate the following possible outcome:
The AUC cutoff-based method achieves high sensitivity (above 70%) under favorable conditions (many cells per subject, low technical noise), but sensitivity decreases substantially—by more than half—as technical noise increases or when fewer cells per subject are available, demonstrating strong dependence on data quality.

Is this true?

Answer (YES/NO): NO